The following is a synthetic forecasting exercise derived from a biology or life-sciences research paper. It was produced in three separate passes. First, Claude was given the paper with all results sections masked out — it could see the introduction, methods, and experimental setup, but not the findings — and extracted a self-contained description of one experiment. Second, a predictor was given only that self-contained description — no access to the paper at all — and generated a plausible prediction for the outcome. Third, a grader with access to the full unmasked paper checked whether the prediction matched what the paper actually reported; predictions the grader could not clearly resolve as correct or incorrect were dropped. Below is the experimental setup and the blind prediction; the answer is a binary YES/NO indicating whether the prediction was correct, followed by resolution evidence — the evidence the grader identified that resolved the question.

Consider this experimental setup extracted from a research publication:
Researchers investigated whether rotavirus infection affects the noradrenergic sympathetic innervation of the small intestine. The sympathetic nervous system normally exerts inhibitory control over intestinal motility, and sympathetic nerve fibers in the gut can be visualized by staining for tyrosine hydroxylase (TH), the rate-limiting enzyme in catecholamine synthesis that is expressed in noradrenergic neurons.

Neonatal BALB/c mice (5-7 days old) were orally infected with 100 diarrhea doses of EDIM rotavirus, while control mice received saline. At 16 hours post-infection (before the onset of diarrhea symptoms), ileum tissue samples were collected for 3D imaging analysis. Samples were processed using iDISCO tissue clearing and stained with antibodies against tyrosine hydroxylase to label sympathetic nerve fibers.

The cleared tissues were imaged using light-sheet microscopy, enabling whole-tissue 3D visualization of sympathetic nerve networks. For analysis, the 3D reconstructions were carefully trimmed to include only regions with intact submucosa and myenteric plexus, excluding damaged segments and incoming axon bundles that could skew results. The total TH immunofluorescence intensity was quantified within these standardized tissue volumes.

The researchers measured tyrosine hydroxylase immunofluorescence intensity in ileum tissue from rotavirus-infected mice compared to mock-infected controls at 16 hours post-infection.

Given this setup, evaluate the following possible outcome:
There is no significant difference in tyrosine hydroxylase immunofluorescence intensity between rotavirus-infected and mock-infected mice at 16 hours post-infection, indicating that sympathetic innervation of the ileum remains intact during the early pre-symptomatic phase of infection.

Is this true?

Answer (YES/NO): NO